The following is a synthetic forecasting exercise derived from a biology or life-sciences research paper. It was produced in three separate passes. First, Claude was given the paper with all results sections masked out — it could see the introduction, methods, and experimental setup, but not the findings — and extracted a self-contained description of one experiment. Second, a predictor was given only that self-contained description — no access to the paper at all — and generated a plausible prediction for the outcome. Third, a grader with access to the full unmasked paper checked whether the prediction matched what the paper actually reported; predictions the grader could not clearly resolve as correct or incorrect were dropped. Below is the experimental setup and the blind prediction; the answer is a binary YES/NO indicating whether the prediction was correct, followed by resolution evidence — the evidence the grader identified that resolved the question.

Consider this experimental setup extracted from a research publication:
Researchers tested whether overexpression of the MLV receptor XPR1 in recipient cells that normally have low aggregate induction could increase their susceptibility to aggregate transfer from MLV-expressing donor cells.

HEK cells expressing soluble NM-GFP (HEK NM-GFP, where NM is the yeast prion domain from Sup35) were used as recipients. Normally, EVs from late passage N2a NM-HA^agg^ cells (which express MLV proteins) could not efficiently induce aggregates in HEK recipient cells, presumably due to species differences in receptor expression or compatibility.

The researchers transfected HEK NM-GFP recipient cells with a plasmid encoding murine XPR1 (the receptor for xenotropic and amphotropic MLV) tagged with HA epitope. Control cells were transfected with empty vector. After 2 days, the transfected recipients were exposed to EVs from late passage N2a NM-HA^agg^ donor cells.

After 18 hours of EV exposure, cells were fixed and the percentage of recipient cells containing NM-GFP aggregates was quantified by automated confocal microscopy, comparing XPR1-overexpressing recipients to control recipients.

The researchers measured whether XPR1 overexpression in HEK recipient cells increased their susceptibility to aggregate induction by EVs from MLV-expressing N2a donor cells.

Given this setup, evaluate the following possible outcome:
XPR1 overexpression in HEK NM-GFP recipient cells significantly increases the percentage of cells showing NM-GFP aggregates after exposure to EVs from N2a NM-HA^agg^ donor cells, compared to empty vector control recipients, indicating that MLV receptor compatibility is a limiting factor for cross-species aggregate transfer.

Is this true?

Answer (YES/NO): YES